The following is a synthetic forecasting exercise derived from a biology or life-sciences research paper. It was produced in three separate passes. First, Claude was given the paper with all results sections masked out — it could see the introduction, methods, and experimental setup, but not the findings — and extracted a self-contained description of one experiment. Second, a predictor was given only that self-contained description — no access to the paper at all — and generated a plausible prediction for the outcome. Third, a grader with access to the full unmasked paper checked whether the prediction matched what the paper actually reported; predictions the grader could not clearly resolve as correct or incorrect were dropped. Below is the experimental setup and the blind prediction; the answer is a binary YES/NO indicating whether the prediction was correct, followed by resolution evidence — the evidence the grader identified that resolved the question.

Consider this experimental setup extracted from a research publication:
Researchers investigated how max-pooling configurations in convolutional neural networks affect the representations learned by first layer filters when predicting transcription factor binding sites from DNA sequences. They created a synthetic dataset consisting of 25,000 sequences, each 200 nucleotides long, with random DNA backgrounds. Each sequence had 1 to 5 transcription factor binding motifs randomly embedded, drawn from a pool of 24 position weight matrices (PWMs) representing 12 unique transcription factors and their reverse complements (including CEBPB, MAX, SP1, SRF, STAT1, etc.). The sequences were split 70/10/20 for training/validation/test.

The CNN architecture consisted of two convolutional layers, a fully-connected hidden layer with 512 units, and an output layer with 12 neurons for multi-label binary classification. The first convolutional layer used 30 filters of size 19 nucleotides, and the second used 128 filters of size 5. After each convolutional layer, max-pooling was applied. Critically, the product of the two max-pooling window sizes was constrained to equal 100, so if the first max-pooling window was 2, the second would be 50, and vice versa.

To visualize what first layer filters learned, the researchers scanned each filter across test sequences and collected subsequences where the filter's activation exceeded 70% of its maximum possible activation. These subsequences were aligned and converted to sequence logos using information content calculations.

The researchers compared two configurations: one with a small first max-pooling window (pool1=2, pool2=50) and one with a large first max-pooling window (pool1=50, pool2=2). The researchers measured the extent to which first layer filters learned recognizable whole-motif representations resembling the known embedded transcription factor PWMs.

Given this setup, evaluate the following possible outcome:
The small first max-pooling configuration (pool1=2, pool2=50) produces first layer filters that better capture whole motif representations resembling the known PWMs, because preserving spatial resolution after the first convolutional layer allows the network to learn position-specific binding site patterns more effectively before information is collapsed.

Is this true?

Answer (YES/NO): NO